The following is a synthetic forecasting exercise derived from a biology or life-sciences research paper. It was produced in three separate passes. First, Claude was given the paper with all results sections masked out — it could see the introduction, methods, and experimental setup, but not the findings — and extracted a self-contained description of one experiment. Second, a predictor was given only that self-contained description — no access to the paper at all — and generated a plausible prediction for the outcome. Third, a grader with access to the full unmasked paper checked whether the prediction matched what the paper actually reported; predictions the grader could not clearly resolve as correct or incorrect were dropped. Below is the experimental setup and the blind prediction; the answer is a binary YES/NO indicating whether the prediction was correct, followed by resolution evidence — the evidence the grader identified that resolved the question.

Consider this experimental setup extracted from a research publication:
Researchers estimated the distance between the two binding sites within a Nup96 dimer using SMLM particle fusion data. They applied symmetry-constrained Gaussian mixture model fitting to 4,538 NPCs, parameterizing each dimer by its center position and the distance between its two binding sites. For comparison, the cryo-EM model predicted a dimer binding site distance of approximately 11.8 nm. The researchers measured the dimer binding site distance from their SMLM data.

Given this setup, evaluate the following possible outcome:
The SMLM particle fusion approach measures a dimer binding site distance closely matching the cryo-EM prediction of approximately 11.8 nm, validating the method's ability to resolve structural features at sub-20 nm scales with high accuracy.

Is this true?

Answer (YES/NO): YES